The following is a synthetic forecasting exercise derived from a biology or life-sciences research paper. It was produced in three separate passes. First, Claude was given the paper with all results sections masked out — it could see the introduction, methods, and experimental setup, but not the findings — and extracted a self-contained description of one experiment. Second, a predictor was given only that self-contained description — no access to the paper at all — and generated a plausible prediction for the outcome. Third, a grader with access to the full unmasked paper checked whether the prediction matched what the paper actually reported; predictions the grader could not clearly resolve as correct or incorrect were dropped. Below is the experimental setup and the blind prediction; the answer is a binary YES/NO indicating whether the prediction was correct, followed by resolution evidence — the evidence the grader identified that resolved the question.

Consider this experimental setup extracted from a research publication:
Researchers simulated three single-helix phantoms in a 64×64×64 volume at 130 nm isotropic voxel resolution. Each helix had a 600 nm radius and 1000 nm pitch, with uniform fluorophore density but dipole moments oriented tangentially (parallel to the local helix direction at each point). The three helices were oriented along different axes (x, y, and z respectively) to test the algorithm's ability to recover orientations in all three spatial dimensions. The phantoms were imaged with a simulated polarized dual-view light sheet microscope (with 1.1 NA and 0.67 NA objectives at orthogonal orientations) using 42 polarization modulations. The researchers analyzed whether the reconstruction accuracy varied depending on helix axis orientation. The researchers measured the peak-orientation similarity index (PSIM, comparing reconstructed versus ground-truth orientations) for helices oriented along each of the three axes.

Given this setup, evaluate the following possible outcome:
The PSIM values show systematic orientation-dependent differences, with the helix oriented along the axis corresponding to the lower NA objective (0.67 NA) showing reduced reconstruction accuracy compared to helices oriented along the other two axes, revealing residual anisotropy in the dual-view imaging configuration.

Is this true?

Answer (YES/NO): NO